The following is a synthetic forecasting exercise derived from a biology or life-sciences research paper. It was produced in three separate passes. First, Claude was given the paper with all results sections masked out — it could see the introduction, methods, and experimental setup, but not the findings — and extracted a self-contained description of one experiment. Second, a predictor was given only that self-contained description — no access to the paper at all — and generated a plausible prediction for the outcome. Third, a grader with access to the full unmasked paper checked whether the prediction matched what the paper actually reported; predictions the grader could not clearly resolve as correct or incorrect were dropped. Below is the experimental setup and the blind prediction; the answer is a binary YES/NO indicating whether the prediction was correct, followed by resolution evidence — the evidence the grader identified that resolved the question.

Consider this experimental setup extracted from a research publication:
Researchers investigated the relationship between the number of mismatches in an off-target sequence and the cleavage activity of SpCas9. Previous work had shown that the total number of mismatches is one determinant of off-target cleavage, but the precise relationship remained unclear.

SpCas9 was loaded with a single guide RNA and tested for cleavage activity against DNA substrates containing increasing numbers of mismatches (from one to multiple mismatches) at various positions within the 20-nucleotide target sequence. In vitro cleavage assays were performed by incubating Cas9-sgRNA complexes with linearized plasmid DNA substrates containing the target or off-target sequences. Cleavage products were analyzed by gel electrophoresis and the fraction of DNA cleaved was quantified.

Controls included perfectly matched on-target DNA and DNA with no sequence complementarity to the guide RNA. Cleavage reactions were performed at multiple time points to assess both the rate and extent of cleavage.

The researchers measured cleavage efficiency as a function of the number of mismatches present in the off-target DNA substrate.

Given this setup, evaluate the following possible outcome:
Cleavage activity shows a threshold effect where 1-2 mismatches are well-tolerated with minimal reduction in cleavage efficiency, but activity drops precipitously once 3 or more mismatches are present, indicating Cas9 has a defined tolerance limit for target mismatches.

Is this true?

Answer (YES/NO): NO